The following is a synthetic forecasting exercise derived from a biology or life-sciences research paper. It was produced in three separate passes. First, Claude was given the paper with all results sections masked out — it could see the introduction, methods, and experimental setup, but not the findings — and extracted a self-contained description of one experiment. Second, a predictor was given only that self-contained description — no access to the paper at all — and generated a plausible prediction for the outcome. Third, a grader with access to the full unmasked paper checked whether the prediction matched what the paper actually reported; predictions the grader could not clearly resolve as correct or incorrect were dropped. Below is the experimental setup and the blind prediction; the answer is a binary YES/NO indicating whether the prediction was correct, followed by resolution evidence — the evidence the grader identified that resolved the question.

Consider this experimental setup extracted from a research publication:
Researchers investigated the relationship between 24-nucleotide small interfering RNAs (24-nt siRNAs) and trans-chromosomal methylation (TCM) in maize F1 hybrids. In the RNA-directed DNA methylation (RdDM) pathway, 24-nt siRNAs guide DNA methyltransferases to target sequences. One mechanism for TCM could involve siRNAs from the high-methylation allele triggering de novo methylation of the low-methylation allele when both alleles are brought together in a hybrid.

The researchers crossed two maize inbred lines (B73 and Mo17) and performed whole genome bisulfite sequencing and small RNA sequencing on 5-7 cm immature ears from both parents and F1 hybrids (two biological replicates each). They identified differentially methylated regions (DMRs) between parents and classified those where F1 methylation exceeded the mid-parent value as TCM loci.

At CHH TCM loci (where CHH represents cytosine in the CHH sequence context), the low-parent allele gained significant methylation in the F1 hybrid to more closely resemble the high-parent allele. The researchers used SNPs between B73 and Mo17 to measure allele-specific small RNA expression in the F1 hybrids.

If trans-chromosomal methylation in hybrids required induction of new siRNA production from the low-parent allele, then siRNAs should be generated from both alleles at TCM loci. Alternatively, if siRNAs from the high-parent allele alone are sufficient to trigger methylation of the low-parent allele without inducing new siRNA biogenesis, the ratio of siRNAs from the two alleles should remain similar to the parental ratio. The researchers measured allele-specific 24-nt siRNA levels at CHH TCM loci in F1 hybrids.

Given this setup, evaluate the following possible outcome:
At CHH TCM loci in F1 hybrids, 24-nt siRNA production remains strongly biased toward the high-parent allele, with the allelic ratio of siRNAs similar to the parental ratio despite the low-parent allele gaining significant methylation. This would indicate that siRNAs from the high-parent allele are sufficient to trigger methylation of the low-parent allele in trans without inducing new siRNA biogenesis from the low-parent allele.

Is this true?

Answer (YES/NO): YES